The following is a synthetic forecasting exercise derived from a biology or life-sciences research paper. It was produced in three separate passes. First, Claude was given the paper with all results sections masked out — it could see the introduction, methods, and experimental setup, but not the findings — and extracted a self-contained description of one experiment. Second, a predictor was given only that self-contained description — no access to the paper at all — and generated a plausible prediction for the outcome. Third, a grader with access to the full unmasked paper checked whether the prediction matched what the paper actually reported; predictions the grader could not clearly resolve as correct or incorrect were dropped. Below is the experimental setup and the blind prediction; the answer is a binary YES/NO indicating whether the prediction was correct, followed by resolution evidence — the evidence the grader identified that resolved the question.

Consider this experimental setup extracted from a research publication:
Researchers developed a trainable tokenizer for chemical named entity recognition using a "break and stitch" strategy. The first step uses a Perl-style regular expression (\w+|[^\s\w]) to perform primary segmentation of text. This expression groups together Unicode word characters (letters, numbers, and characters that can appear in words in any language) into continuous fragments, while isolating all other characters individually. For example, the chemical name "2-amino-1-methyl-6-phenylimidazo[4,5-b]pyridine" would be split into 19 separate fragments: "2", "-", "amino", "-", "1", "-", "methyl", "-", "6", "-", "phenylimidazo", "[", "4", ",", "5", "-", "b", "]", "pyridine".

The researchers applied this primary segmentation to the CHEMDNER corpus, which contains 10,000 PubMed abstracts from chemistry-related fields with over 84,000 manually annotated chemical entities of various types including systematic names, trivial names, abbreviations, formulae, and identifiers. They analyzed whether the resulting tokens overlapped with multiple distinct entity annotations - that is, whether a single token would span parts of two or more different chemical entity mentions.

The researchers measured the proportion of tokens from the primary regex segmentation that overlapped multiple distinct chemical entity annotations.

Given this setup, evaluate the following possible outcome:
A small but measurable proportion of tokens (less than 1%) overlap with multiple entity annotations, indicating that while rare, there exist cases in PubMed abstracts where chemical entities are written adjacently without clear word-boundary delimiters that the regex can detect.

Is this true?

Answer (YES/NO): YES